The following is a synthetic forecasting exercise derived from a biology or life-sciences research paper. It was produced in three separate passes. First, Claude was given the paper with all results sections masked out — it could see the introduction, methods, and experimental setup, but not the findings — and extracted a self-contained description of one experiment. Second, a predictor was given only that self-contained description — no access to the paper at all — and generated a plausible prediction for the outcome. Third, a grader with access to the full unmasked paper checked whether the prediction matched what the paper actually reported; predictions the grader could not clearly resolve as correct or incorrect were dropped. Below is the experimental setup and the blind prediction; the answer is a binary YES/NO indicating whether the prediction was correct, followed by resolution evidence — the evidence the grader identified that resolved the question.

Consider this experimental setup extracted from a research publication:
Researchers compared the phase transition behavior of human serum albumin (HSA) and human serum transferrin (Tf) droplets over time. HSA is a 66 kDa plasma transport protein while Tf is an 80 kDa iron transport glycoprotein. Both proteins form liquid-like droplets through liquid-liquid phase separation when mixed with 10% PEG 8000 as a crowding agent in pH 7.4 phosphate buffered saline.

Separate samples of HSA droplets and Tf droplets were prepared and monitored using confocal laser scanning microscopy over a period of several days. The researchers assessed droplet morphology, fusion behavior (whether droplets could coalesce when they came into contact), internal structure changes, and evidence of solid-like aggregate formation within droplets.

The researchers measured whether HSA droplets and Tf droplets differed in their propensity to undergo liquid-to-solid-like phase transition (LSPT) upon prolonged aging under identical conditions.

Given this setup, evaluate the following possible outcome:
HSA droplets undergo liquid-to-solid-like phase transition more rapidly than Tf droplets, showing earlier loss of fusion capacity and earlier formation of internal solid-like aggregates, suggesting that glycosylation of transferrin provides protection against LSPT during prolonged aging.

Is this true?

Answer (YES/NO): NO